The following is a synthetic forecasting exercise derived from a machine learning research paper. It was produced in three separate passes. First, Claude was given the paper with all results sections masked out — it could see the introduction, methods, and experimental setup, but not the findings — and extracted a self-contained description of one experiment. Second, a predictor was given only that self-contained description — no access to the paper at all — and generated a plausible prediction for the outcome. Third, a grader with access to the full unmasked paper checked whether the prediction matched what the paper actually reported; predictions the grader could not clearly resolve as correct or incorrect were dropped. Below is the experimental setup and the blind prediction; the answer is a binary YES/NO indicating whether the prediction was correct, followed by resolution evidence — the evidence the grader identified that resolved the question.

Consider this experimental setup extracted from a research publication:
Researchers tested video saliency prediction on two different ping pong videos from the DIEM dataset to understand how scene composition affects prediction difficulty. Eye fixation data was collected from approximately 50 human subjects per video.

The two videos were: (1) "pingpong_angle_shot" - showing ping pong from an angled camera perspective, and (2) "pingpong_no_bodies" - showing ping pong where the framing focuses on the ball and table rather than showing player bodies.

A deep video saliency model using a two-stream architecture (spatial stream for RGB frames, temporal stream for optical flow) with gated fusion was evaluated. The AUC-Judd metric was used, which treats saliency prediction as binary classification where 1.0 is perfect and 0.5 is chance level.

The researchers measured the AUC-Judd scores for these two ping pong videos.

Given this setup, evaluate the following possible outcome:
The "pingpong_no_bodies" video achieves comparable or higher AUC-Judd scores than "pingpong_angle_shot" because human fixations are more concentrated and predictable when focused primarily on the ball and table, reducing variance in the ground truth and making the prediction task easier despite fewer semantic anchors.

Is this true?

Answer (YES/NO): NO